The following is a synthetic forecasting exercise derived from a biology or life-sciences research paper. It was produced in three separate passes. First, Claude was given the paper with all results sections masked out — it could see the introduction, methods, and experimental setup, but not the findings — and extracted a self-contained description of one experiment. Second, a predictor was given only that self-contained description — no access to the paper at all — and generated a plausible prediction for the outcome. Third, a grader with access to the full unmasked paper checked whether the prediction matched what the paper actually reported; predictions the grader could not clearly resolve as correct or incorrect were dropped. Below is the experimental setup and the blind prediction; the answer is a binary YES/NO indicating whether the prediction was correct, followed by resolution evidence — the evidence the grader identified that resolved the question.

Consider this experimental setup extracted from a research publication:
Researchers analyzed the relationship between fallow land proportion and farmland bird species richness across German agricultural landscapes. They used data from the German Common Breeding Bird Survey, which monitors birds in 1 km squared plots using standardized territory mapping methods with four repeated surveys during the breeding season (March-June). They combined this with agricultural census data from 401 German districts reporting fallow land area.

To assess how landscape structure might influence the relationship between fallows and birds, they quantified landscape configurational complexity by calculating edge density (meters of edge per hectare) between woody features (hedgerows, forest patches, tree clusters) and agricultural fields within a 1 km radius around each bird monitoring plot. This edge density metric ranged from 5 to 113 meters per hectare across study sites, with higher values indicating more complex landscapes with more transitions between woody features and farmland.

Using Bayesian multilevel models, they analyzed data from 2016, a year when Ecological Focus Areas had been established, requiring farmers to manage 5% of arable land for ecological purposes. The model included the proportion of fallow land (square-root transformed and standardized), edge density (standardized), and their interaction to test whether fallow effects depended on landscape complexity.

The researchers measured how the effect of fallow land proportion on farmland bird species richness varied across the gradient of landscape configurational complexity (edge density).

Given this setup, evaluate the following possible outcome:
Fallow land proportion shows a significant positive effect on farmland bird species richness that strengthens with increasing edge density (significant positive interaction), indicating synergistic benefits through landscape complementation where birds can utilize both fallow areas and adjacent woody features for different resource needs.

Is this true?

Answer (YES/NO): NO